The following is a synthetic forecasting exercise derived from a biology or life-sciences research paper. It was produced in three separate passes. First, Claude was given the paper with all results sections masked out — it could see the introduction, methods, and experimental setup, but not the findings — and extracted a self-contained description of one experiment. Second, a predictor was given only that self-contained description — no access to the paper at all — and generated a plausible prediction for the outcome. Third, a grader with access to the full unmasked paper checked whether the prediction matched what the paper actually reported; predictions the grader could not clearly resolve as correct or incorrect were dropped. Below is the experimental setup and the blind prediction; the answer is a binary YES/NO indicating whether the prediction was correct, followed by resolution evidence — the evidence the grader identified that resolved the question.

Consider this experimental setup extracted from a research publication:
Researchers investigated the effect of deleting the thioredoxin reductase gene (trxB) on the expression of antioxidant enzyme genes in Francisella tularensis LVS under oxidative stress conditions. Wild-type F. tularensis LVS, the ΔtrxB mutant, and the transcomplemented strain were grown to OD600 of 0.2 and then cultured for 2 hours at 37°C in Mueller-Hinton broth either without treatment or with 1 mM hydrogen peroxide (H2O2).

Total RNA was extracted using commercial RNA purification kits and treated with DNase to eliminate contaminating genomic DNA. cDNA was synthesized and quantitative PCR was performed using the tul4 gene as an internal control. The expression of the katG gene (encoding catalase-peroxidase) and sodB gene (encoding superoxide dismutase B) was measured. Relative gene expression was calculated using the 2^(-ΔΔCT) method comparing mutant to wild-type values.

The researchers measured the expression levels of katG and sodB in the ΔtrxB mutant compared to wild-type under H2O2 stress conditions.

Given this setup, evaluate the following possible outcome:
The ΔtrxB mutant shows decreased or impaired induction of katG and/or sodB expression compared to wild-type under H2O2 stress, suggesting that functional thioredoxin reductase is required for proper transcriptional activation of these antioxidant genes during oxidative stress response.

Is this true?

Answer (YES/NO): YES